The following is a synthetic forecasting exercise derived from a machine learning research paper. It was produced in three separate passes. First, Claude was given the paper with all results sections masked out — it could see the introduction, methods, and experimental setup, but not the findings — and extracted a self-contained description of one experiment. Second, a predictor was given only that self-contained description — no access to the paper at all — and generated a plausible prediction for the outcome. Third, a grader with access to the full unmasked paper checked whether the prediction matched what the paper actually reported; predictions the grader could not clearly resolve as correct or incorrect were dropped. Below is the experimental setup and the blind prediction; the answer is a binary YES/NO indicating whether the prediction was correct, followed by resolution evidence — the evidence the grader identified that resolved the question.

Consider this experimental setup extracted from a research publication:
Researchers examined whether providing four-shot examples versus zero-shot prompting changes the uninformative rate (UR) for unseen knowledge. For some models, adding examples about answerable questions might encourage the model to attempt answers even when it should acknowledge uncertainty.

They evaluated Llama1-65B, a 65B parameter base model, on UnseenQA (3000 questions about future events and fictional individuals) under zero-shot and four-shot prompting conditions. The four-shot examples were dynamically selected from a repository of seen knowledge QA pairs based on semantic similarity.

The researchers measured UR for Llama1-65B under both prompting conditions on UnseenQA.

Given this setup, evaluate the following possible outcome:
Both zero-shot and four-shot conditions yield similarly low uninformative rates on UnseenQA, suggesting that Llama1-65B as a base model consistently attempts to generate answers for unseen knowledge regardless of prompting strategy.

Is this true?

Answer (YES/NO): NO